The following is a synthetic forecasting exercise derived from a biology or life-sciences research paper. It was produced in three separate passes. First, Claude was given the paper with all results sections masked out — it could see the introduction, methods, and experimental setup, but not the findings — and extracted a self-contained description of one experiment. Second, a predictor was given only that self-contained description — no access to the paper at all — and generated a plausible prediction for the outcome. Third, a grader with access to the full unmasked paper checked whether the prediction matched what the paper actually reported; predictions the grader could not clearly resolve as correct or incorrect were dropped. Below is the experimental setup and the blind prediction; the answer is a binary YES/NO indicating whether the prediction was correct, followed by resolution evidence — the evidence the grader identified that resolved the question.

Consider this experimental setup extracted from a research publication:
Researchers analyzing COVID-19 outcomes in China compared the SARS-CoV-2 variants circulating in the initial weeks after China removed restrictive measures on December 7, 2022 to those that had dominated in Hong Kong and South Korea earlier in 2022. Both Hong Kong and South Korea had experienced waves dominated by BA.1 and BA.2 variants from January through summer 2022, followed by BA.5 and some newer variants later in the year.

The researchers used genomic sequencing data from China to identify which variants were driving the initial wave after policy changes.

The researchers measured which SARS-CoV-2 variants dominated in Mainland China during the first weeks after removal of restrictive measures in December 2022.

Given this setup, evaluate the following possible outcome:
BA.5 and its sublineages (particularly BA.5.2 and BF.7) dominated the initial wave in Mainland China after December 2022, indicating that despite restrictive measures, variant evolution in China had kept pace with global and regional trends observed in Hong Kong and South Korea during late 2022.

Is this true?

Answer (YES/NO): YES